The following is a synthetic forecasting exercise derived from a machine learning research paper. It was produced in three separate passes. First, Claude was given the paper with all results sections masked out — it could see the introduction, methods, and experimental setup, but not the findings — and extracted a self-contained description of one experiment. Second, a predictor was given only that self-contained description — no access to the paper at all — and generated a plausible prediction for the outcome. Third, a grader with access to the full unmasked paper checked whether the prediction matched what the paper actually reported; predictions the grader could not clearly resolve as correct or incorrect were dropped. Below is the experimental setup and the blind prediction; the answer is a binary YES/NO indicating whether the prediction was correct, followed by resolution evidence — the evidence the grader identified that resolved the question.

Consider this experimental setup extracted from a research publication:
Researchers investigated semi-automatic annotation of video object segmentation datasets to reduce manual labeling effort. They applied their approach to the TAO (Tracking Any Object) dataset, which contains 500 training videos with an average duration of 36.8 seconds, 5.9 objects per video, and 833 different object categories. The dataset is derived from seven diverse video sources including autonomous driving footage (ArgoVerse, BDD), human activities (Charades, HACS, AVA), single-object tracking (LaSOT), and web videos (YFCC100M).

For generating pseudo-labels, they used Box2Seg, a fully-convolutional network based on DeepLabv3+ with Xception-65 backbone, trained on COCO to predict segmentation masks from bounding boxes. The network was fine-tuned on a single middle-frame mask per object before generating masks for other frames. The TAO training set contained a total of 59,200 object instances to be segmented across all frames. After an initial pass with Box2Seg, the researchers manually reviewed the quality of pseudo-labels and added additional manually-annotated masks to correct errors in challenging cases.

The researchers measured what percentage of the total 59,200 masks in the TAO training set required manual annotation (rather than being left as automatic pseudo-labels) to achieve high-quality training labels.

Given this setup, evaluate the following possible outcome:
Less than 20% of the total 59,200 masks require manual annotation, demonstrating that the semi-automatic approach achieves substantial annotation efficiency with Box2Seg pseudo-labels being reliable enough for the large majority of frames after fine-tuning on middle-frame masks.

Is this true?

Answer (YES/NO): NO